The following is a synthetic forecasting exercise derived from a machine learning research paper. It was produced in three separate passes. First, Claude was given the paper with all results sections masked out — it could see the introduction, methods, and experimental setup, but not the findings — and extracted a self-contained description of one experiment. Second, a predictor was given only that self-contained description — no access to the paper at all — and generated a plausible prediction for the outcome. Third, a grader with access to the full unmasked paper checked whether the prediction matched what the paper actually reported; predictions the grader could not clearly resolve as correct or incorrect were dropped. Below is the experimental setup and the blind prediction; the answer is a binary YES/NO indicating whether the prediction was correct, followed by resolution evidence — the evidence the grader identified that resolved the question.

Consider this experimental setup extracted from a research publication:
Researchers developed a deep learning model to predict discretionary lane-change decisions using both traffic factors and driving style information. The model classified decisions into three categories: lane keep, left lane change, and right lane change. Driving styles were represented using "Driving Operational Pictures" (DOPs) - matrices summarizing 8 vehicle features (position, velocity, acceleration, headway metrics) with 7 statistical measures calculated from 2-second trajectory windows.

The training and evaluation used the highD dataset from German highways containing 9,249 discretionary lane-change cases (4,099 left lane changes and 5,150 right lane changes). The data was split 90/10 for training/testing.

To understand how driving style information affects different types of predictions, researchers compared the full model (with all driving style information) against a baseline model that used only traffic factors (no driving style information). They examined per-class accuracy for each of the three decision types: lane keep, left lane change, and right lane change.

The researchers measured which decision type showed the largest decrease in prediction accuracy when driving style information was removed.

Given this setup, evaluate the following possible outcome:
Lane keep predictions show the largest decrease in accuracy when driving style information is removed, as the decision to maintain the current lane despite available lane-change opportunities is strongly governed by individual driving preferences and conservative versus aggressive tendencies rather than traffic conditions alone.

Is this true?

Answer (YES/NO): NO